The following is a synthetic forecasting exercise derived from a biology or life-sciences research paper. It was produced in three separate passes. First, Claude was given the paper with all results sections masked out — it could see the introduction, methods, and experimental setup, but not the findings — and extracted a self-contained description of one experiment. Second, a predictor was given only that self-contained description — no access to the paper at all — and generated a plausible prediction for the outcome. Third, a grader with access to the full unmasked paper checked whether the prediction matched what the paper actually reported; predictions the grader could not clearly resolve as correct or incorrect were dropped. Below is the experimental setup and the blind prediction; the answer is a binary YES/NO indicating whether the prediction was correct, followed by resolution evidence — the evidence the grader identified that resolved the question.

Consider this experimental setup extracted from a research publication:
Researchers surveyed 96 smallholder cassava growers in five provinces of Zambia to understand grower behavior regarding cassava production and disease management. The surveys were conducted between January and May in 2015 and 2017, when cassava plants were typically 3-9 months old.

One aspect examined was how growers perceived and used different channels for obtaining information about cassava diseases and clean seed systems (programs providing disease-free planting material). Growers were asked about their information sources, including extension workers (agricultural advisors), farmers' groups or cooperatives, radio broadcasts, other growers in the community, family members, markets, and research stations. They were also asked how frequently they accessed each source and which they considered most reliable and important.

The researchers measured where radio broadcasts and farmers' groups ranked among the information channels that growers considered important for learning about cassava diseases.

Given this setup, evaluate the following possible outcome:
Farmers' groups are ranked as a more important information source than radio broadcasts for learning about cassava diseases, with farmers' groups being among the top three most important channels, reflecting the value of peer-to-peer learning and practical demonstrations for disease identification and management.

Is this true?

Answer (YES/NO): NO